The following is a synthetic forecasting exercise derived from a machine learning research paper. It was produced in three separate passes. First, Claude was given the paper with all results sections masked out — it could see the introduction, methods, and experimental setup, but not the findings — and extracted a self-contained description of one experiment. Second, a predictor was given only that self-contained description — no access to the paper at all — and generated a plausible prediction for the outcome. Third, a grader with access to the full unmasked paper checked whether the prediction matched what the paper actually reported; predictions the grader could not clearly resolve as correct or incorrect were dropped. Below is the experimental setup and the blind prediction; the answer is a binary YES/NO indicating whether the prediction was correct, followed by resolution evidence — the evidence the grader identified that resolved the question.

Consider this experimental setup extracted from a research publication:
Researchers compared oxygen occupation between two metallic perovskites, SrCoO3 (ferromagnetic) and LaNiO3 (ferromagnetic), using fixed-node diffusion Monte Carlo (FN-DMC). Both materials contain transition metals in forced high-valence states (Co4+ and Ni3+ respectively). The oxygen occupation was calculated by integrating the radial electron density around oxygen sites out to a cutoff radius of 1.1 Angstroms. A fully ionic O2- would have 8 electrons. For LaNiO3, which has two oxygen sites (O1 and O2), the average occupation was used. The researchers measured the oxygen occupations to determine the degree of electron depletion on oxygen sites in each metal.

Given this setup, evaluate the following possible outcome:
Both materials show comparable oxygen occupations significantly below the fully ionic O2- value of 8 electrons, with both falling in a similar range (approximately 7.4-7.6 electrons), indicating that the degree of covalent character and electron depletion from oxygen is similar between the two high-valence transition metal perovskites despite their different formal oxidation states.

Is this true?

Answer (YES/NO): NO